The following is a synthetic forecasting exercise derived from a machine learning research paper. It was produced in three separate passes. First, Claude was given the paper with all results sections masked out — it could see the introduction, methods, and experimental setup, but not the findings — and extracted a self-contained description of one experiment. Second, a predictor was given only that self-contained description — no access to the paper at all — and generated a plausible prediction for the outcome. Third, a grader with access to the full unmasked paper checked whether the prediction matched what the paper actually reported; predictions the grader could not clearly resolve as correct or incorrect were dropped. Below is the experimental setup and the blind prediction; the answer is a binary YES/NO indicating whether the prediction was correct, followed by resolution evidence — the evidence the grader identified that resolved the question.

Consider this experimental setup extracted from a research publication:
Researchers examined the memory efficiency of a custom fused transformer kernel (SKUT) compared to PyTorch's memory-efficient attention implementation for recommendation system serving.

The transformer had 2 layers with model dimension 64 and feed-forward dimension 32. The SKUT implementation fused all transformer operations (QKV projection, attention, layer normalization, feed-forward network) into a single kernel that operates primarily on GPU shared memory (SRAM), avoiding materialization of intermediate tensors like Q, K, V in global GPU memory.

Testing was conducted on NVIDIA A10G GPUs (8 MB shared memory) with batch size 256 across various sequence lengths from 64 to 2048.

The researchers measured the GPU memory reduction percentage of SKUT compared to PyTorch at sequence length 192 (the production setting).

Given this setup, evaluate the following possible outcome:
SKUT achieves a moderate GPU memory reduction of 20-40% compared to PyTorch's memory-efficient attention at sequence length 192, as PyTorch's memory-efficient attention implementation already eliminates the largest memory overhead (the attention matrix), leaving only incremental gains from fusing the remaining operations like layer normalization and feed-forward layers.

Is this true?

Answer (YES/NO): NO